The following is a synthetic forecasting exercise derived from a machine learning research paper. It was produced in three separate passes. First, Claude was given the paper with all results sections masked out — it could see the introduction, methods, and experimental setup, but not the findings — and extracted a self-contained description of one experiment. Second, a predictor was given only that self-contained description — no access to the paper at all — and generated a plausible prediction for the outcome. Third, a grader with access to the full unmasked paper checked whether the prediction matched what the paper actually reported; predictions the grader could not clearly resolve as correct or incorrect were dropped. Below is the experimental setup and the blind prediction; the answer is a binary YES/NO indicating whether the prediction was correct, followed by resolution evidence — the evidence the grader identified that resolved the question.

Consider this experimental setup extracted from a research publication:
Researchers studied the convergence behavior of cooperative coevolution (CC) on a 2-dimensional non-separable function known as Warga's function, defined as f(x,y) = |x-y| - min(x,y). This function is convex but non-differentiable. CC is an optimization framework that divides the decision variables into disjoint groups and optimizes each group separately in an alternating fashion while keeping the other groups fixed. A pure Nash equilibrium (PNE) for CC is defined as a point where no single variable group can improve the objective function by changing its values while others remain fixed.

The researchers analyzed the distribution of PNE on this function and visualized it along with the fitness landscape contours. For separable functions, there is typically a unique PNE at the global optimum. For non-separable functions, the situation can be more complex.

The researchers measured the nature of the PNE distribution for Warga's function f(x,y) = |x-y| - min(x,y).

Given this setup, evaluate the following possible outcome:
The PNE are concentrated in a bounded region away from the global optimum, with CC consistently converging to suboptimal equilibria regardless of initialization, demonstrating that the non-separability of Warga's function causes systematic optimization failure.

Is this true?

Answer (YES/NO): NO